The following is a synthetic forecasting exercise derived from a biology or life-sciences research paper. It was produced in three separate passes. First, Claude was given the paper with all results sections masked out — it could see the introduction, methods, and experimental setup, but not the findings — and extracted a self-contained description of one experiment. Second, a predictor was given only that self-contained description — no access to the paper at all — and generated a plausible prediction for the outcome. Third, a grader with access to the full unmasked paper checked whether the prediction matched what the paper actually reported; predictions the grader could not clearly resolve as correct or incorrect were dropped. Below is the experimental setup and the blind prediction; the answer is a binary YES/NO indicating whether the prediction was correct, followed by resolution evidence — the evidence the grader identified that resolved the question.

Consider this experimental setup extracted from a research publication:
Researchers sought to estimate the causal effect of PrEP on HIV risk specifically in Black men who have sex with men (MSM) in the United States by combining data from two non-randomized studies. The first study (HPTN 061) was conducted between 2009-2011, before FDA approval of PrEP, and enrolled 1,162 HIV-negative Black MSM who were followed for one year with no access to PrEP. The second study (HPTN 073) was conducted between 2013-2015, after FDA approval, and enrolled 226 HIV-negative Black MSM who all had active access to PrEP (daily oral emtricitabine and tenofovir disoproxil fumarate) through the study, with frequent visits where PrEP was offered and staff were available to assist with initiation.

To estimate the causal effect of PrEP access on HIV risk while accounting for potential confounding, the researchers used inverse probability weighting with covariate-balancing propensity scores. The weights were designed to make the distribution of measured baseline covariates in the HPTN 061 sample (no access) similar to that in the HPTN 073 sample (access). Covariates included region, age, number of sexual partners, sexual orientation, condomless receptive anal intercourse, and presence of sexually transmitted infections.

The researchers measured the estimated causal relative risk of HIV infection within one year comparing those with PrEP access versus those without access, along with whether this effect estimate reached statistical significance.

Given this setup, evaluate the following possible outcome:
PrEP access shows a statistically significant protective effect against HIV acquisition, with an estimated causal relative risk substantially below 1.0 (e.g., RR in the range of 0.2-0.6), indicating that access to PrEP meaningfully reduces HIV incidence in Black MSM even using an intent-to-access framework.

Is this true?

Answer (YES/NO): NO